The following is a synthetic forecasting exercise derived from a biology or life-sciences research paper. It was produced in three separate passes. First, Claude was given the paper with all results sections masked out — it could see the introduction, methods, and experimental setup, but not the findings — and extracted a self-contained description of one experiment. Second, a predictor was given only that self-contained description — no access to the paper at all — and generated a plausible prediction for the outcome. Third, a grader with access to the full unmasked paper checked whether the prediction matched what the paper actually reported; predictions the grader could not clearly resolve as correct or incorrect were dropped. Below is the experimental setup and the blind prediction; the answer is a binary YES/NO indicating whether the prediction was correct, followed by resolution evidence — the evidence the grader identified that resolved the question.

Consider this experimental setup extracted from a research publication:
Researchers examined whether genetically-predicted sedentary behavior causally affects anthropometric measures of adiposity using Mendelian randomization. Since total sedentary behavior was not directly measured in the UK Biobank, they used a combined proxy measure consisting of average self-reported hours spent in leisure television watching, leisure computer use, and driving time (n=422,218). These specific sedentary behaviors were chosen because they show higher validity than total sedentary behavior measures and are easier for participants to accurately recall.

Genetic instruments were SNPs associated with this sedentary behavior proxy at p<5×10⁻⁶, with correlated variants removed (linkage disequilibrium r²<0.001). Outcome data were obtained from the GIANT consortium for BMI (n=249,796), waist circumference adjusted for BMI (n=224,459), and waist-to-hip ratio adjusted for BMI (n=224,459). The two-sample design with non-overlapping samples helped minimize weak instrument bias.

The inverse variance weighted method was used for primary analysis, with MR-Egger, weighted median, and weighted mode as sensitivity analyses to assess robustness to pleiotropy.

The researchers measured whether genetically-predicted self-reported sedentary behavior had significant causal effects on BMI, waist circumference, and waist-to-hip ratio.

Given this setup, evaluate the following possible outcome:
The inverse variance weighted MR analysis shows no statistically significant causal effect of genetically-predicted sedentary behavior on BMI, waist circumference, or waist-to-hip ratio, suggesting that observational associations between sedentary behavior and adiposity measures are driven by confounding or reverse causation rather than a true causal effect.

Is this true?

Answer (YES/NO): NO